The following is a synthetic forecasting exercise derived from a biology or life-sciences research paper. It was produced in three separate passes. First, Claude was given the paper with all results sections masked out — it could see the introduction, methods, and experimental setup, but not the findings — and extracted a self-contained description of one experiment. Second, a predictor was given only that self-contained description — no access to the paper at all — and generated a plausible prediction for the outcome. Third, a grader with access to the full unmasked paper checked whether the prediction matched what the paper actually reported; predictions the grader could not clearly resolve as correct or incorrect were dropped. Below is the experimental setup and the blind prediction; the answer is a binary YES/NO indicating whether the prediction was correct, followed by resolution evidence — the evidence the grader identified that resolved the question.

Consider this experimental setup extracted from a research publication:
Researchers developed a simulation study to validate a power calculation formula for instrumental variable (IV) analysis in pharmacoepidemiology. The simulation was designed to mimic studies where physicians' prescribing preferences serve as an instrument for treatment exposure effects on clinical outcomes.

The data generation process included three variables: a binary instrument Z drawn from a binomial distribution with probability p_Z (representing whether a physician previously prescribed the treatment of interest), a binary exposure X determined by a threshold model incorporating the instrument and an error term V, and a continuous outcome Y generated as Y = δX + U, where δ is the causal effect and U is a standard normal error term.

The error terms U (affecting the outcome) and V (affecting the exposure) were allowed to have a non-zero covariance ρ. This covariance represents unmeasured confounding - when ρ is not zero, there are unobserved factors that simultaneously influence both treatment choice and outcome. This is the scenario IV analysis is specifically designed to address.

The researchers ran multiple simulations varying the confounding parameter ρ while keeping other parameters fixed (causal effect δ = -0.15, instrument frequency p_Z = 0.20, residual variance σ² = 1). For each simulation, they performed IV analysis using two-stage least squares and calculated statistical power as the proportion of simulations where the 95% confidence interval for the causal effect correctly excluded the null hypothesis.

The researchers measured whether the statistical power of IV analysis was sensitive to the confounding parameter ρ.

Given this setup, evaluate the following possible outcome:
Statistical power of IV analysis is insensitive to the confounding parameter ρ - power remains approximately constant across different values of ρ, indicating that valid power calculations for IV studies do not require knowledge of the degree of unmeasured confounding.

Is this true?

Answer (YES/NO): YES